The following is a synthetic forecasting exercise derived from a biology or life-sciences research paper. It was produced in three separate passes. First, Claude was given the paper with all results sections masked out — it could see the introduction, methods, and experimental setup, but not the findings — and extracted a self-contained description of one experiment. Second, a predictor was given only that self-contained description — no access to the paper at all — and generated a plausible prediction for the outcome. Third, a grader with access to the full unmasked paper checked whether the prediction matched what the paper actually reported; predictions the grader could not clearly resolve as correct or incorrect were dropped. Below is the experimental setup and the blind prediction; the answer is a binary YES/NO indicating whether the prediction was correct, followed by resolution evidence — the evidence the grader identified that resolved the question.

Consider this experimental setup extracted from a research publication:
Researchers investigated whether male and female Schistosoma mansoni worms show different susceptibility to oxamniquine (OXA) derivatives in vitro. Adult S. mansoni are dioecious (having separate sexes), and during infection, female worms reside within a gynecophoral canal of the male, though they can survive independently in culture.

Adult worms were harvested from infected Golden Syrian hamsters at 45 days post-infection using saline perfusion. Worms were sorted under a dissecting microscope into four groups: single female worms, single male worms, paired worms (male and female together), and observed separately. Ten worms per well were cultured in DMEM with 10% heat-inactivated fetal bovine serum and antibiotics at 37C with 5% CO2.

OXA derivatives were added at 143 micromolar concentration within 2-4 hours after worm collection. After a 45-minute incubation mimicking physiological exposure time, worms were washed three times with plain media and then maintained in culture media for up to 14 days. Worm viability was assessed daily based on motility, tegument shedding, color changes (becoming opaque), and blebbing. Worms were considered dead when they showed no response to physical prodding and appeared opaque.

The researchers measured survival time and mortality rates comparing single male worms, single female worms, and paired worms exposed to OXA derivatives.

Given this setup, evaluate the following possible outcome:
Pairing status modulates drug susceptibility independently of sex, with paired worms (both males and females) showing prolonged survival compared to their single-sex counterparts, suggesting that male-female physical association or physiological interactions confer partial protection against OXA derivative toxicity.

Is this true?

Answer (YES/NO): NO